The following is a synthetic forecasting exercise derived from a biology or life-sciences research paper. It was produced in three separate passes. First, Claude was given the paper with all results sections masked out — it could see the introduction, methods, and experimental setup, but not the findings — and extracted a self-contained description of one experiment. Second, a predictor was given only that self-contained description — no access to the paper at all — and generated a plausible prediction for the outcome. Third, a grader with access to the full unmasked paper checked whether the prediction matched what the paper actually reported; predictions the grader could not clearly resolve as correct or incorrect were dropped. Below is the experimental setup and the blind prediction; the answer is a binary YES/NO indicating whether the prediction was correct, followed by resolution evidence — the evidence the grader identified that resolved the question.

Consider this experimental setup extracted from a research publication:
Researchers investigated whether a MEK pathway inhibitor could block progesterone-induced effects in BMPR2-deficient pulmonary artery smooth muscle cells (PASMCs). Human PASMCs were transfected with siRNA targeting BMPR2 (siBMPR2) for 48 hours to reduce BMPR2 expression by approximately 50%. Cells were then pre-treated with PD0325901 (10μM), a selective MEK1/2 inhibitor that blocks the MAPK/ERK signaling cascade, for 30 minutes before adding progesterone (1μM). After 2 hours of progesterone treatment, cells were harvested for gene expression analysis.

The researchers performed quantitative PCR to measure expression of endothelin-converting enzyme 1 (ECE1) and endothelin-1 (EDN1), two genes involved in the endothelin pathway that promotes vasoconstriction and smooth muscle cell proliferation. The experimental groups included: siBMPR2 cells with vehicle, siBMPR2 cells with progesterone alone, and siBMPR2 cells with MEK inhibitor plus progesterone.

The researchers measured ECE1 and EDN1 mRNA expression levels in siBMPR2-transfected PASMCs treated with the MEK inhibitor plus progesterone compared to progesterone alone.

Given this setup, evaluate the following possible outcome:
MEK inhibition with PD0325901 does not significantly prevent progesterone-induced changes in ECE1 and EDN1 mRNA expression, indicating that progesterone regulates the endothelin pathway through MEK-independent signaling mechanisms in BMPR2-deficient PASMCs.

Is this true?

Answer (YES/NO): NO